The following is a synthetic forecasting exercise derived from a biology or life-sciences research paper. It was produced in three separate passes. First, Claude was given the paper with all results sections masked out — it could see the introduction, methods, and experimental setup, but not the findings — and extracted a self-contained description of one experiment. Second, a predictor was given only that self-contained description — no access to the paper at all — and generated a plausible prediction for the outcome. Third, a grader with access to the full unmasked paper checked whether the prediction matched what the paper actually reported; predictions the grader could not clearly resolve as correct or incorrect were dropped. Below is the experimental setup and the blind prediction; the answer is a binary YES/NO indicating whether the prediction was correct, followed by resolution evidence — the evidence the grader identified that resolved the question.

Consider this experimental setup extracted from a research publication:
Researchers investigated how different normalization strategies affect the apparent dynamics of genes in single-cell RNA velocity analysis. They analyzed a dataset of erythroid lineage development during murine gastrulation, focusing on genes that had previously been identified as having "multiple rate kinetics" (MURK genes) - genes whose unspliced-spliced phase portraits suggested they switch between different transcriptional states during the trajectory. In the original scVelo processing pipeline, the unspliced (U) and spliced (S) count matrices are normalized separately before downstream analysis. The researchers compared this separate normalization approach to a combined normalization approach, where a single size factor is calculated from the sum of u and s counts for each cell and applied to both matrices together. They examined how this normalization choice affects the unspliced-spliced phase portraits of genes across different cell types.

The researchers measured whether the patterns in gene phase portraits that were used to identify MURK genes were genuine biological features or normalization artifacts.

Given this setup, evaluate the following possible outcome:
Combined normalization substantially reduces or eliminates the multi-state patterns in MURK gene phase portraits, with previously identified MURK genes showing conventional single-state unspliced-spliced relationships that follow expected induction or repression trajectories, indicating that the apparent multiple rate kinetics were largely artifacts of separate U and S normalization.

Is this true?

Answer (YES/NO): YES